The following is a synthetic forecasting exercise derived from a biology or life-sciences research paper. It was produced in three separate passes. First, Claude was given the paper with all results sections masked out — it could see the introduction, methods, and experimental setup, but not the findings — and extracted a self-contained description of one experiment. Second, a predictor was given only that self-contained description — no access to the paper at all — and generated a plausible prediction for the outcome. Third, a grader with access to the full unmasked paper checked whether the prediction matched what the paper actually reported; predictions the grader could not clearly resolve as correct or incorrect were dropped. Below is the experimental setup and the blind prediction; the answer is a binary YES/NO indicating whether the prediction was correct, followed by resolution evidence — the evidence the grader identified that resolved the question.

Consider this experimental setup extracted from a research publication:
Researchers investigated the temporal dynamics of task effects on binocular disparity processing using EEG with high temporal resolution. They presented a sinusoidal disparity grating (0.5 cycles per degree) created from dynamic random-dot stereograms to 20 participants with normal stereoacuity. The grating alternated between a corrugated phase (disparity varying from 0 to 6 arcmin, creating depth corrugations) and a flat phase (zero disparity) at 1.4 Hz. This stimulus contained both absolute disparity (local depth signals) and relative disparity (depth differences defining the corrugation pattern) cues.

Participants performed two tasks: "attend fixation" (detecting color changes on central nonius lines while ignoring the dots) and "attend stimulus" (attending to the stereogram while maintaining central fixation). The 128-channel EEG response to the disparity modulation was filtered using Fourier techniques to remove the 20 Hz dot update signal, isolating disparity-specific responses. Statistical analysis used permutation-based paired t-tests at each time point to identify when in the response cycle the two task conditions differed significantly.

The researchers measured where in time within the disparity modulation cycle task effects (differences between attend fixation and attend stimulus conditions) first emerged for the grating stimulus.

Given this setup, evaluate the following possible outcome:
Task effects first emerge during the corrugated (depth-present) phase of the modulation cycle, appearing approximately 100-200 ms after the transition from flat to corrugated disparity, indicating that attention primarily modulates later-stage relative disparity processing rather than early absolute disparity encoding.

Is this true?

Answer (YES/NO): YES